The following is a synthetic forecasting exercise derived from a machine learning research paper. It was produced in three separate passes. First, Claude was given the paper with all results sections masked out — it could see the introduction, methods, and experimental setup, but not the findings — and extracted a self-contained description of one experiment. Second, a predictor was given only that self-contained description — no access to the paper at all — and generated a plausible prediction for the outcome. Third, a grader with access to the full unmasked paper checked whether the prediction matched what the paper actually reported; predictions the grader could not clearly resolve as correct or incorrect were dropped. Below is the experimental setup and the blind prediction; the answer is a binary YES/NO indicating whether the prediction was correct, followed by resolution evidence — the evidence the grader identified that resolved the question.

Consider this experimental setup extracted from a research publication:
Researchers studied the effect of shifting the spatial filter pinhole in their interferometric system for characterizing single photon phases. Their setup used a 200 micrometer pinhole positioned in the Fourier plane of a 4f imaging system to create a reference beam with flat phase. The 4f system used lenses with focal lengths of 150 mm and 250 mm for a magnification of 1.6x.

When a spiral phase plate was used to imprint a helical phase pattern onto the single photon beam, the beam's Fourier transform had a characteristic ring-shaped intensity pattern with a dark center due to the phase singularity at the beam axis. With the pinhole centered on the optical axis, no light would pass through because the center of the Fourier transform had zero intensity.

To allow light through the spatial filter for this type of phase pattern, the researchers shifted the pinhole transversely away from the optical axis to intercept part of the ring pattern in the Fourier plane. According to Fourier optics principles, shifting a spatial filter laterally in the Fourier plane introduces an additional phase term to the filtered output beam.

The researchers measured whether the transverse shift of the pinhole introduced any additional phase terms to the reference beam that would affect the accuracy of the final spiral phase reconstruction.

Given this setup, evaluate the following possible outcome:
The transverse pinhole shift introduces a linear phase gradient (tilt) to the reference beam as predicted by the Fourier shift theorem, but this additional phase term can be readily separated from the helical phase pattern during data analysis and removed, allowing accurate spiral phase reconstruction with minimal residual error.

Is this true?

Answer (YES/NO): YES